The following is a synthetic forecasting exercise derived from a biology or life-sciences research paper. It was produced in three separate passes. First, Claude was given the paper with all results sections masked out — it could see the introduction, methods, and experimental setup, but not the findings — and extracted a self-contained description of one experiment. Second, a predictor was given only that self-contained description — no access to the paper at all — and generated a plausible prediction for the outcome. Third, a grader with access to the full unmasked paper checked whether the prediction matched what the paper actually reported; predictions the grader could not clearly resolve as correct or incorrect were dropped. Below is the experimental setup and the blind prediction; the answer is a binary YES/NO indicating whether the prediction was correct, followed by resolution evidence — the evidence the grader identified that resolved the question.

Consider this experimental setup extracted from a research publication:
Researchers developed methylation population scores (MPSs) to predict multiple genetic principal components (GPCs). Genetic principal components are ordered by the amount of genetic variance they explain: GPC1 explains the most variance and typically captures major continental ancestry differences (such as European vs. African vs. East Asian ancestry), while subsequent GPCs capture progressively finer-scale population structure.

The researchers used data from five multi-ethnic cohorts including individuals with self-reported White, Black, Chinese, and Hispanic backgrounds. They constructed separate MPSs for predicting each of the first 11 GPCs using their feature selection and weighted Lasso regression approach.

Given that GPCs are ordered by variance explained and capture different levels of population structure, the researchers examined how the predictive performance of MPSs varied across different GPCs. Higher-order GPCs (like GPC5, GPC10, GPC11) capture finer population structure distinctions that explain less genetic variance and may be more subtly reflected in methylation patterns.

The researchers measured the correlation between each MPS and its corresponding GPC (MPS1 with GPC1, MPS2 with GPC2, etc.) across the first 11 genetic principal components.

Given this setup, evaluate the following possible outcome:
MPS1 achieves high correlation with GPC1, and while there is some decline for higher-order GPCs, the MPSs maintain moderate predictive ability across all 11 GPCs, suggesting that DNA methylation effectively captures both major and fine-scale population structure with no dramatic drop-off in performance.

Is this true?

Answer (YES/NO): NO